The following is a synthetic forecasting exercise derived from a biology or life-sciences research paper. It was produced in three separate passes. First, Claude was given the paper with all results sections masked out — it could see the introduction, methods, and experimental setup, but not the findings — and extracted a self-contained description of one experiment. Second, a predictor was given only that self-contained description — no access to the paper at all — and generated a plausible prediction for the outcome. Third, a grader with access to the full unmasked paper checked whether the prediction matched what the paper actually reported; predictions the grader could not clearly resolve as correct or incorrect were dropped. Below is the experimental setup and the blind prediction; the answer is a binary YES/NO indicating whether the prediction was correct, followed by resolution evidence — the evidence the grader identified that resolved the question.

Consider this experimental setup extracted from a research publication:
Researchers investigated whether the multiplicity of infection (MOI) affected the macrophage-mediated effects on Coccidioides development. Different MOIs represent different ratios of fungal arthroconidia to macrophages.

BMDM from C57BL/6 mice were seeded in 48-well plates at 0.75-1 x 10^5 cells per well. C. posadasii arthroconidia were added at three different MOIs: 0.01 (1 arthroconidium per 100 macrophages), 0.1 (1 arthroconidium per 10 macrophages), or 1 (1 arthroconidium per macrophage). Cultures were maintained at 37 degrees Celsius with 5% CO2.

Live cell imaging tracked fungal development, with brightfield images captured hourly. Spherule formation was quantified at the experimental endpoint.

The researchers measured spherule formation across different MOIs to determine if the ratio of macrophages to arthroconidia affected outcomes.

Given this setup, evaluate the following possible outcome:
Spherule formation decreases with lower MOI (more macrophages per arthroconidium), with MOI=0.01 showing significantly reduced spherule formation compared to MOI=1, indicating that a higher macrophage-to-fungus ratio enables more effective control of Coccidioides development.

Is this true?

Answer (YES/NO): NO